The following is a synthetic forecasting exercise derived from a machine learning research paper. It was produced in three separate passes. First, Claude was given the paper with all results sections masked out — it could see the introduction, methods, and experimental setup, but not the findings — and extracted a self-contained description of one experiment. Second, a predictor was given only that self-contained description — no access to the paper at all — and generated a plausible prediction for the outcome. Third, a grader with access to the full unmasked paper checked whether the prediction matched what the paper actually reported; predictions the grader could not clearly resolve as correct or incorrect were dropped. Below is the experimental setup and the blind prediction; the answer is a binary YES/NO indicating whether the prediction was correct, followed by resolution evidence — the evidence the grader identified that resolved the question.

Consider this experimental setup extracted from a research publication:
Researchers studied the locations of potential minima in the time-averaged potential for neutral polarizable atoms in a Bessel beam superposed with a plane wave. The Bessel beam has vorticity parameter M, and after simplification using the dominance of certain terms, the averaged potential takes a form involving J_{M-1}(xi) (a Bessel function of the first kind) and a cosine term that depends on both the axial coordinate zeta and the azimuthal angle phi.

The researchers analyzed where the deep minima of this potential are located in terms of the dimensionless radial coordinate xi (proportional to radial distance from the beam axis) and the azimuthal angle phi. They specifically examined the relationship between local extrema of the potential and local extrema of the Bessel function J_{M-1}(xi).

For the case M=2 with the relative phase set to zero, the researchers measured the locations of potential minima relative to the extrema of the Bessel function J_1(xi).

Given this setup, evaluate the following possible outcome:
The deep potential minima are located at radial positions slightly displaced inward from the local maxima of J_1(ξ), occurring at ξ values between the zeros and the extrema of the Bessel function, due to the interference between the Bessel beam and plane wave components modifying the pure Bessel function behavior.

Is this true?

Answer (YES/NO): NO